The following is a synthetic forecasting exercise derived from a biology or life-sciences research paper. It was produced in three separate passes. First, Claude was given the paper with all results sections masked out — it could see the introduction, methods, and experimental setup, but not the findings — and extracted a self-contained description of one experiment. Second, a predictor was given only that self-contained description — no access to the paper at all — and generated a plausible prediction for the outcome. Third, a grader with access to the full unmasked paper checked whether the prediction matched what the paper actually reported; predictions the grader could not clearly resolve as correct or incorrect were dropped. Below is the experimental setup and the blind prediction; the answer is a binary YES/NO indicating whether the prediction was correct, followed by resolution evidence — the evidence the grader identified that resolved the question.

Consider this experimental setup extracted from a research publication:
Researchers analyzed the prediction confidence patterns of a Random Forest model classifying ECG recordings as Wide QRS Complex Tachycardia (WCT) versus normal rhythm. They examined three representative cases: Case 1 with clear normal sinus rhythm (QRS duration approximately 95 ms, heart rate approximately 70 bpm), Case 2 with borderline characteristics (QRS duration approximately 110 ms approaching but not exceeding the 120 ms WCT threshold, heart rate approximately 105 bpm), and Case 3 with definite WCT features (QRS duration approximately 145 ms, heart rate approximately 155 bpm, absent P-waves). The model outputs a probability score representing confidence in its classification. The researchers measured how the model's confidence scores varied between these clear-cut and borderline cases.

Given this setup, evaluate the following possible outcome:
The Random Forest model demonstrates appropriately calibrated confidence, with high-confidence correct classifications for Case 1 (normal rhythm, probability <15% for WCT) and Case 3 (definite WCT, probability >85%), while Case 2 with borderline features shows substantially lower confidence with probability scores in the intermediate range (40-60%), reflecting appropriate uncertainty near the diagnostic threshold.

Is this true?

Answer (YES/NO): NO